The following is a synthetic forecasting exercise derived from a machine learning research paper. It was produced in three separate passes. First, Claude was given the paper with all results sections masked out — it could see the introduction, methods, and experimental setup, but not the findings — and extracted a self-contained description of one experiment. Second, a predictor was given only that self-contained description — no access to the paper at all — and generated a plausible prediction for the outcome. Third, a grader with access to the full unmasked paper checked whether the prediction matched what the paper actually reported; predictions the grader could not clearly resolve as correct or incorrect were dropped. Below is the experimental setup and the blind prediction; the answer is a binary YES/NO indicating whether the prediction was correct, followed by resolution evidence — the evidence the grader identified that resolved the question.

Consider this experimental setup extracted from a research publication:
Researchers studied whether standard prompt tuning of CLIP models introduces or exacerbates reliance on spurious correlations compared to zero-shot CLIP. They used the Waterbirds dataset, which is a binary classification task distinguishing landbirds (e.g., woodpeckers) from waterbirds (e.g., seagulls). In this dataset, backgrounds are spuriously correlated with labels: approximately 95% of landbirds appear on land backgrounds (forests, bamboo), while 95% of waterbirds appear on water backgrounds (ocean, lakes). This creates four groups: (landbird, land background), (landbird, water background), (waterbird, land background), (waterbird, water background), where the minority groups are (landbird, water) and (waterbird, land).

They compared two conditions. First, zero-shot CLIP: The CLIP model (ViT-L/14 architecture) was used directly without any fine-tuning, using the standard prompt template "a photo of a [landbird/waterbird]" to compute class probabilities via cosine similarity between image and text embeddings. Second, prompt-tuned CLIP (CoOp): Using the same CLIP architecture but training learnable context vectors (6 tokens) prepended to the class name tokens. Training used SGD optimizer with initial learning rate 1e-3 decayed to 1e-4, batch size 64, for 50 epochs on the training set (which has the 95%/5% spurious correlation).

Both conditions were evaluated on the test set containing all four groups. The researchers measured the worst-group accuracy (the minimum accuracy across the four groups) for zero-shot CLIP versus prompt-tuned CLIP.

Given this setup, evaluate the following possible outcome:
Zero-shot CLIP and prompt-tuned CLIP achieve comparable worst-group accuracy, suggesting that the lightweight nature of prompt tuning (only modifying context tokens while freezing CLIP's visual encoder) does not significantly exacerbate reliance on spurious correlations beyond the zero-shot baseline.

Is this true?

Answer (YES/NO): NO